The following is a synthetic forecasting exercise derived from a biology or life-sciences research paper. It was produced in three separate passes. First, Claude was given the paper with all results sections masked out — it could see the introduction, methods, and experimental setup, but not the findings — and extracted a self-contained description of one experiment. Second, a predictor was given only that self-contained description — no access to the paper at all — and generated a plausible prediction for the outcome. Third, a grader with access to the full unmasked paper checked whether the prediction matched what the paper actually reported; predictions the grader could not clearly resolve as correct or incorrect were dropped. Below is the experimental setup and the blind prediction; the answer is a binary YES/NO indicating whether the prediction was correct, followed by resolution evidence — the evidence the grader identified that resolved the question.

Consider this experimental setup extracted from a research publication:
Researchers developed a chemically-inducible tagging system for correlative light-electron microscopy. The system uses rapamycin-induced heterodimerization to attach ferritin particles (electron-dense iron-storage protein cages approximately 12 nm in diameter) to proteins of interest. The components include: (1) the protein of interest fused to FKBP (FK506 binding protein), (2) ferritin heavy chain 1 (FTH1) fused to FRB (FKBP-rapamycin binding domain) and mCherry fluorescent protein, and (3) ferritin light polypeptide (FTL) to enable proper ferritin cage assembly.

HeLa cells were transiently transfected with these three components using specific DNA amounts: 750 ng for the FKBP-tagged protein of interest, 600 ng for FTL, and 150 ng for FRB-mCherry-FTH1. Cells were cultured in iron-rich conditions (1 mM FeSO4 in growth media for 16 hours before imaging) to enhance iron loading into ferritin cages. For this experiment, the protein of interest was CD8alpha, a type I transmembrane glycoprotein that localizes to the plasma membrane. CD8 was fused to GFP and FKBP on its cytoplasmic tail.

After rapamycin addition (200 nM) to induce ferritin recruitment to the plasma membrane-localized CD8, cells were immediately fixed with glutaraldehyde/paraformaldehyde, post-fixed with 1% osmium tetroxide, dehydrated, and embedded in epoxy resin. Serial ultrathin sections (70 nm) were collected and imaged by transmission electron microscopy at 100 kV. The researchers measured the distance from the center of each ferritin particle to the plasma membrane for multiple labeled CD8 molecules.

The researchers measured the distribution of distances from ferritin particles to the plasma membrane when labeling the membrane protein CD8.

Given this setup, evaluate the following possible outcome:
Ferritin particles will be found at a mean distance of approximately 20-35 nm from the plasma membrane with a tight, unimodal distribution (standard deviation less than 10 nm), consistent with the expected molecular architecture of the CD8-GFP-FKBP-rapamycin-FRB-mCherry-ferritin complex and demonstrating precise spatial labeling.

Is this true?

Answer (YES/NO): NO